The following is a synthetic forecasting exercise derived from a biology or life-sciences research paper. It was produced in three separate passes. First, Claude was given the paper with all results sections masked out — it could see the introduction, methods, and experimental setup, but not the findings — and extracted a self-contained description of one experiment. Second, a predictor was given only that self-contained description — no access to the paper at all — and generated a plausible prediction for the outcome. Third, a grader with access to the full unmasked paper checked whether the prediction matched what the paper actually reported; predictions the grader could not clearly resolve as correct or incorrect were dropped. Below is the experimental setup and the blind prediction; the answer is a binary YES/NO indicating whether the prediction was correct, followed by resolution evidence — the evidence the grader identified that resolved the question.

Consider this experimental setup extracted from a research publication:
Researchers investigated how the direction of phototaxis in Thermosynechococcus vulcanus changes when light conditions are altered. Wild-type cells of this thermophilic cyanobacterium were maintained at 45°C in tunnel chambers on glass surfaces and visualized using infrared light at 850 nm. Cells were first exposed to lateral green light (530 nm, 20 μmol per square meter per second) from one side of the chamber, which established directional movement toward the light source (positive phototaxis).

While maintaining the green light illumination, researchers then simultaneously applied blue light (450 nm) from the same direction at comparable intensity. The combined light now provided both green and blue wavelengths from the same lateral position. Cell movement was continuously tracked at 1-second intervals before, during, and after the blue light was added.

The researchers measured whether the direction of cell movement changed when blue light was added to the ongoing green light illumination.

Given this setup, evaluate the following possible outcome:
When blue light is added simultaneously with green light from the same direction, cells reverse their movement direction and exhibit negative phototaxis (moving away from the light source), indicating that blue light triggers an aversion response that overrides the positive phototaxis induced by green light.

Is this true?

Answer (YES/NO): YES